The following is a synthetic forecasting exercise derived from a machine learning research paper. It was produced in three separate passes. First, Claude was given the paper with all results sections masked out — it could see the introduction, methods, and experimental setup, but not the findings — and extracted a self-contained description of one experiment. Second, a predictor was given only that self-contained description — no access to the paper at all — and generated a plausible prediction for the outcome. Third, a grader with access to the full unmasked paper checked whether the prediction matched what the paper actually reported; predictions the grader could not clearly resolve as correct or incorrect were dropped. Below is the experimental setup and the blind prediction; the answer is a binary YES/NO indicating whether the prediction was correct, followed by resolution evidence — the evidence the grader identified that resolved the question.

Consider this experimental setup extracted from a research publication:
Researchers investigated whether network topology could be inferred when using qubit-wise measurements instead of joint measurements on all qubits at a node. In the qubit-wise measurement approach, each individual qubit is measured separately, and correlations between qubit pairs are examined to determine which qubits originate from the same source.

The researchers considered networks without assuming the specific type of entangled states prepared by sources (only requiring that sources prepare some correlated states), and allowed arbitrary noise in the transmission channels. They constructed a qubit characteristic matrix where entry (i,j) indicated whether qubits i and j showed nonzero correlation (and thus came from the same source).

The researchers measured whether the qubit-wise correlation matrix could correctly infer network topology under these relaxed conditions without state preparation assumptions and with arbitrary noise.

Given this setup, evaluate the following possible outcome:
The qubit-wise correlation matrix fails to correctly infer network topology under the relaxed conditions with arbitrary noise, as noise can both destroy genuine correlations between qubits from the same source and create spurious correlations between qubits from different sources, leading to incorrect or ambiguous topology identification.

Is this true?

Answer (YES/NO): NO